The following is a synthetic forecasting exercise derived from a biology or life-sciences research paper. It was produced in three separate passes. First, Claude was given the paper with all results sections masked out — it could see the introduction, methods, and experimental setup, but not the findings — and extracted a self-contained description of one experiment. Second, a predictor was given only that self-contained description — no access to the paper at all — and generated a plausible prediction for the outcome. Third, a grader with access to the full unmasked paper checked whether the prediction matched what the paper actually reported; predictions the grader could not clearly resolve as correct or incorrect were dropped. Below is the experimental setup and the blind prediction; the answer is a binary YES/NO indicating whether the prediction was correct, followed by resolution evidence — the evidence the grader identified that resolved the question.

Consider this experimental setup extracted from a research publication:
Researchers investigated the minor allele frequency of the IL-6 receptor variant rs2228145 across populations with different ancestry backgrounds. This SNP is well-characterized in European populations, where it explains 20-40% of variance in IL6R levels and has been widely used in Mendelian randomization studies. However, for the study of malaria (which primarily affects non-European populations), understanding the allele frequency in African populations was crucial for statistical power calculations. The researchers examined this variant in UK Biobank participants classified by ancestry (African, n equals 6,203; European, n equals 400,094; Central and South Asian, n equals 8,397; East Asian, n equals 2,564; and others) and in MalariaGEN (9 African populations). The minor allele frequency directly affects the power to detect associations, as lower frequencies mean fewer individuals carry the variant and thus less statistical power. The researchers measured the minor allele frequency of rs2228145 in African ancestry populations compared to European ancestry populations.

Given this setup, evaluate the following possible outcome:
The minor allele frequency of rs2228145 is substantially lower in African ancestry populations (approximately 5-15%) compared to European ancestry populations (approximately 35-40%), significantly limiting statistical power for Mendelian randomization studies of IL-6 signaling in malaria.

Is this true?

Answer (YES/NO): YES